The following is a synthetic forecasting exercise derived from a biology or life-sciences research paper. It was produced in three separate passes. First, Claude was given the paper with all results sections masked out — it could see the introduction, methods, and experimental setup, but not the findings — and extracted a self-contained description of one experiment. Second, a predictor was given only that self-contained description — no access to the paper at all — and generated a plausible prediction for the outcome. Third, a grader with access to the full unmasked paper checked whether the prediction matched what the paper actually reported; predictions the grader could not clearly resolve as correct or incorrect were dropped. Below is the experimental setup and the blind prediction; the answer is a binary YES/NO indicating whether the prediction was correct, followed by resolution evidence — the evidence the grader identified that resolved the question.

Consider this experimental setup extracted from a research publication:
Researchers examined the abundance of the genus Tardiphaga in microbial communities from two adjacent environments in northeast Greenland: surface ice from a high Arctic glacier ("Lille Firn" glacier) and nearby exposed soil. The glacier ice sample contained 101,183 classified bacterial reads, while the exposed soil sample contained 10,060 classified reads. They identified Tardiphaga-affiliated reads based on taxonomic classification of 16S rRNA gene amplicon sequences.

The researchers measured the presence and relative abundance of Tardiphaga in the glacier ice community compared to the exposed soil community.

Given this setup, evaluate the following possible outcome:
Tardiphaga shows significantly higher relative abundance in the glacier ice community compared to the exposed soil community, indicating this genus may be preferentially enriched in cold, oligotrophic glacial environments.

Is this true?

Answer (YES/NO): YES